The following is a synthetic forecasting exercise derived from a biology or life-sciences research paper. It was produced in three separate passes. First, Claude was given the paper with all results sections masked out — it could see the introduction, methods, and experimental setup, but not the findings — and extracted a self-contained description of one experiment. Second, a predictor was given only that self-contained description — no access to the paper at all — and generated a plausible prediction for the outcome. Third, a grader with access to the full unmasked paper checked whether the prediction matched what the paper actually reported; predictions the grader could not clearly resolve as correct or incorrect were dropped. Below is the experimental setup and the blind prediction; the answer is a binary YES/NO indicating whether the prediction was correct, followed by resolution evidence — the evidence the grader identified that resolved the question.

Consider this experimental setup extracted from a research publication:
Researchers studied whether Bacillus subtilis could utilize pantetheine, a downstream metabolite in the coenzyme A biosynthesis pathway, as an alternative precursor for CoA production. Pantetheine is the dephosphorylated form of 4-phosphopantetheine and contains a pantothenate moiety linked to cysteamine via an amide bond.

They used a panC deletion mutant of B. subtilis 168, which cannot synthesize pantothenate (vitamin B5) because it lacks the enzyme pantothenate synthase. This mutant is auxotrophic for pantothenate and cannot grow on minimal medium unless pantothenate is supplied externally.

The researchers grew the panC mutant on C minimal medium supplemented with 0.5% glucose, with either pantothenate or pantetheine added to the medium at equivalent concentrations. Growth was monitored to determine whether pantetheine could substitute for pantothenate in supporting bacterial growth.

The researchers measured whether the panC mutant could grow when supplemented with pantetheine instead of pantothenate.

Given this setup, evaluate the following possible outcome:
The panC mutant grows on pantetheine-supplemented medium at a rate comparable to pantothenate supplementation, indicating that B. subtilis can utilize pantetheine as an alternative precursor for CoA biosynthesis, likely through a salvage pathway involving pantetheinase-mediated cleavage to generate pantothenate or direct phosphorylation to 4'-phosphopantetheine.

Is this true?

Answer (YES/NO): YES